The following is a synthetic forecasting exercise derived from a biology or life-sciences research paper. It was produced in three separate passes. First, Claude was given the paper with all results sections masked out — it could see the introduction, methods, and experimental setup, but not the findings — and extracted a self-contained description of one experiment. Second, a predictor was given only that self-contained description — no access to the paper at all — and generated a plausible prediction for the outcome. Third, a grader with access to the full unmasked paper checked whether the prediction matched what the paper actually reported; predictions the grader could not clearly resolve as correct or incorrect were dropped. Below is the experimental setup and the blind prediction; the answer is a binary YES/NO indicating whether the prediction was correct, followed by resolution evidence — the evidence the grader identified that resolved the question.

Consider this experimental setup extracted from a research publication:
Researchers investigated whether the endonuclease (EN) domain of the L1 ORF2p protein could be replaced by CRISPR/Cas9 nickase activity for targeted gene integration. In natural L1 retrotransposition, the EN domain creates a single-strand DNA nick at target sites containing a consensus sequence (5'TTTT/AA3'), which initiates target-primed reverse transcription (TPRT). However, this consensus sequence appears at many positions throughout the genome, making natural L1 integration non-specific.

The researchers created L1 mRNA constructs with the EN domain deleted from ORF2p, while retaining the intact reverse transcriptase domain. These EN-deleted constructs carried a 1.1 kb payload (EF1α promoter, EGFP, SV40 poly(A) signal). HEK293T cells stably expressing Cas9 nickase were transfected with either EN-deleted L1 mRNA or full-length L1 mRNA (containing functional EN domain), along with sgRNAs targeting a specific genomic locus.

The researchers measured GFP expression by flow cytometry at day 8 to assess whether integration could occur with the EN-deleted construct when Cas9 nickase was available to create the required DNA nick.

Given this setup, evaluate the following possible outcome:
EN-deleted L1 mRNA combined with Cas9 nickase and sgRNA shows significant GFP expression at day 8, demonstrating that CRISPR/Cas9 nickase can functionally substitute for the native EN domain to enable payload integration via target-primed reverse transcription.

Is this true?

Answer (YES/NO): NO